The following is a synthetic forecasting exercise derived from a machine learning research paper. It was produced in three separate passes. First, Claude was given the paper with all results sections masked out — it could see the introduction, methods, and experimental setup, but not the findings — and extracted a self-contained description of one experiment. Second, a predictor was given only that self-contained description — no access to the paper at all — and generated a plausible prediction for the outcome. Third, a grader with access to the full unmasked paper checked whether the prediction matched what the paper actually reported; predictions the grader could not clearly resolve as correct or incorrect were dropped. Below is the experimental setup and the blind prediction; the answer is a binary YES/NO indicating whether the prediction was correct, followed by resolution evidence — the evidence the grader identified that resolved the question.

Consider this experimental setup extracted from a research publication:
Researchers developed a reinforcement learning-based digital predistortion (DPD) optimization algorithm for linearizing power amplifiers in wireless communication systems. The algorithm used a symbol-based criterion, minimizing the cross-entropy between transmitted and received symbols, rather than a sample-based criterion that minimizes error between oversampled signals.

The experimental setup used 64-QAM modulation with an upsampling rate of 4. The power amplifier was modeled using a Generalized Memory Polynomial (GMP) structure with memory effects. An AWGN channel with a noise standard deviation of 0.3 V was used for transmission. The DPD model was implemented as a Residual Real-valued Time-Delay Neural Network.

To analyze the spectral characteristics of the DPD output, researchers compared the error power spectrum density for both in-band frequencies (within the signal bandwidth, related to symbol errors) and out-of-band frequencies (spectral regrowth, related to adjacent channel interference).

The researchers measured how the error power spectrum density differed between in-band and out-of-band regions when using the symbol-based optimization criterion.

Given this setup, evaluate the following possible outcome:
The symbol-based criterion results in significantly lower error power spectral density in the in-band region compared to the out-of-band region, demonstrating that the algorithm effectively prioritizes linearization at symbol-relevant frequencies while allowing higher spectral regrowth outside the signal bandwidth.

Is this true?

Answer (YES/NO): YES